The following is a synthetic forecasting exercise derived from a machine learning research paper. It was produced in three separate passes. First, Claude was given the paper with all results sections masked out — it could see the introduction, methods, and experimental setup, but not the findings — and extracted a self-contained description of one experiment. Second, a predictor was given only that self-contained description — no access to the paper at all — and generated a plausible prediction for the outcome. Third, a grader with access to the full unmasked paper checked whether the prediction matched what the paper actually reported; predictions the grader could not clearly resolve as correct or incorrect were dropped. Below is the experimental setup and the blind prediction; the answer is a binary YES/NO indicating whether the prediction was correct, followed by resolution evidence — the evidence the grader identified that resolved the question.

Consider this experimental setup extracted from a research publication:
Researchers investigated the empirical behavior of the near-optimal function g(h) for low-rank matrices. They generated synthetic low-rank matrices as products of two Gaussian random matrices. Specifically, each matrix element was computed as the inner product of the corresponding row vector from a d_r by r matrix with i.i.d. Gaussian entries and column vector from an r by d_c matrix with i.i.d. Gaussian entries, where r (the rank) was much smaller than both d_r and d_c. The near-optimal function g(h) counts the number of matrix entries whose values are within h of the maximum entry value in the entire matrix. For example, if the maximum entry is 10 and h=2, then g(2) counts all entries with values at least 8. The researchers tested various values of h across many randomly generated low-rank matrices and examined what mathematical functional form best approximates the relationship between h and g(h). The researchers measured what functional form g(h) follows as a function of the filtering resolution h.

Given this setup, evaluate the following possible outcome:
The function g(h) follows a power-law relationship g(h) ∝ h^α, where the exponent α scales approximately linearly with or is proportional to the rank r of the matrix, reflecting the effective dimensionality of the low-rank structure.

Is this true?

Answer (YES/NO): NO